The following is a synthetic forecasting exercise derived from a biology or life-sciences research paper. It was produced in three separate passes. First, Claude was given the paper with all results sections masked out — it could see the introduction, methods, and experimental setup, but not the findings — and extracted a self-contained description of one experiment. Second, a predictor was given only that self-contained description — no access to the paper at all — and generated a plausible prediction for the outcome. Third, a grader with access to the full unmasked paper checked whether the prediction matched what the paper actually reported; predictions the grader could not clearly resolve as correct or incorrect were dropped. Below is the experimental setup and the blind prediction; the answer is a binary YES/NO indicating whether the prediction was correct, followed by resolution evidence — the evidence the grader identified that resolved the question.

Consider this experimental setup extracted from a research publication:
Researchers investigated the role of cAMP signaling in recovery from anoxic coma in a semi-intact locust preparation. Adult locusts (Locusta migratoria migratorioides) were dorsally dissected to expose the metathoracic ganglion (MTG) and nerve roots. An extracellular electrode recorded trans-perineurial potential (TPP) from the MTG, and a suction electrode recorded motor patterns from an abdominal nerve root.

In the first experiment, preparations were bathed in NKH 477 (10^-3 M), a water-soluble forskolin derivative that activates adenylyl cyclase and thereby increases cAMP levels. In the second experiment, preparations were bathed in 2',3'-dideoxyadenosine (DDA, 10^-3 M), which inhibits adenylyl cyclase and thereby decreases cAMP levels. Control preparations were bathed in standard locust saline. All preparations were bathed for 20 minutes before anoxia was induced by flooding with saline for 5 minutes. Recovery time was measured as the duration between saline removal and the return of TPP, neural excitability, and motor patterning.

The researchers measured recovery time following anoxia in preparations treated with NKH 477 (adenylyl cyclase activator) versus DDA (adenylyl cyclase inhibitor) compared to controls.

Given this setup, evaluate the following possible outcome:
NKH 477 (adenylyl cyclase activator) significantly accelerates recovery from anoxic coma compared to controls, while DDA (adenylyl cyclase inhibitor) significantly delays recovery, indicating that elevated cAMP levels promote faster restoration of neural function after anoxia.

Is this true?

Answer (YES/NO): NO